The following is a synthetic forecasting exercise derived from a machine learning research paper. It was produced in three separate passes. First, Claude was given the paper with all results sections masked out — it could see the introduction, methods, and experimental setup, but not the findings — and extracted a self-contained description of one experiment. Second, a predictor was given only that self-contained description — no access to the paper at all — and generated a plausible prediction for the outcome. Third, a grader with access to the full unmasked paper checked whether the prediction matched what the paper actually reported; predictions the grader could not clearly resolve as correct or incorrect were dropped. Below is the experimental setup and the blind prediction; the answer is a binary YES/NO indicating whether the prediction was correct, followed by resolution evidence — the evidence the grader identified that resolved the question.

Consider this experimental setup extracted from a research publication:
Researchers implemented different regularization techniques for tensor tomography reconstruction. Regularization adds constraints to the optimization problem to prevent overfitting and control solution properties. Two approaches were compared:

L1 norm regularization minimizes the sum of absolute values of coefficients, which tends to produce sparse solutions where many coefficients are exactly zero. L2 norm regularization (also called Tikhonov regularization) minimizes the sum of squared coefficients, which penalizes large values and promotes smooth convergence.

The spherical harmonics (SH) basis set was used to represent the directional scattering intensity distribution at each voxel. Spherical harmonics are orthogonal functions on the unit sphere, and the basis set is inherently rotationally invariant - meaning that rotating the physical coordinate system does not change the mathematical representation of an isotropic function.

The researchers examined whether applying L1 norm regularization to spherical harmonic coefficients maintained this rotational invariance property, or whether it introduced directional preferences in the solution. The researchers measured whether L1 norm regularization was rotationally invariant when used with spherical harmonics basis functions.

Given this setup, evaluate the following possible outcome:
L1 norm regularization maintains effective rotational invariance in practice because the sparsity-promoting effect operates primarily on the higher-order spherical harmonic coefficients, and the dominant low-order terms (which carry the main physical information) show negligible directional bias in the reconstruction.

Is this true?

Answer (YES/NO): NO